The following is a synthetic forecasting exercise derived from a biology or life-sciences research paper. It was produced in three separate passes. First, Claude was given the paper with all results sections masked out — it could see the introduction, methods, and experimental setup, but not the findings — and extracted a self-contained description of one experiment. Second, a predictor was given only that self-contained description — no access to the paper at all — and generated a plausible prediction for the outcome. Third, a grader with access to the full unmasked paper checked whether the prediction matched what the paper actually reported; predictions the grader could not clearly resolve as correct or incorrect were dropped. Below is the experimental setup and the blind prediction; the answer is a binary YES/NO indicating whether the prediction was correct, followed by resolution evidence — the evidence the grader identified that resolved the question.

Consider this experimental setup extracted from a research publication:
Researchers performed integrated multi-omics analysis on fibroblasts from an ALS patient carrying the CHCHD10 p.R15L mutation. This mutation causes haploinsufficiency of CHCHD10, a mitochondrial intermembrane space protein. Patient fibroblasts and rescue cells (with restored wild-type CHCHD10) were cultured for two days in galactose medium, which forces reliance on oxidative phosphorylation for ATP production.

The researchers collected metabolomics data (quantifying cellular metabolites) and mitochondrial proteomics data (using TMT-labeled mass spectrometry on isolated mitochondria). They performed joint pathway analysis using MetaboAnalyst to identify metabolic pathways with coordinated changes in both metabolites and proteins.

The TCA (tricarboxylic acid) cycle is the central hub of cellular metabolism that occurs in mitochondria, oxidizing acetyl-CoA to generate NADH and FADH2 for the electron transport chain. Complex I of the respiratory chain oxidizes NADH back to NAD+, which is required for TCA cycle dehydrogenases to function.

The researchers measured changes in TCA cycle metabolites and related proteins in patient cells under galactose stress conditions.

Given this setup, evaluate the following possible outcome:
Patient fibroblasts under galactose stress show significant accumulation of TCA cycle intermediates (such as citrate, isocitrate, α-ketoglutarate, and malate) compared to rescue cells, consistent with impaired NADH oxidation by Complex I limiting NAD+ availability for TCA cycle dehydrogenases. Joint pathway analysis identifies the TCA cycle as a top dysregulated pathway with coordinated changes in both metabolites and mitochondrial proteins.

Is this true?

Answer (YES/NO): NO